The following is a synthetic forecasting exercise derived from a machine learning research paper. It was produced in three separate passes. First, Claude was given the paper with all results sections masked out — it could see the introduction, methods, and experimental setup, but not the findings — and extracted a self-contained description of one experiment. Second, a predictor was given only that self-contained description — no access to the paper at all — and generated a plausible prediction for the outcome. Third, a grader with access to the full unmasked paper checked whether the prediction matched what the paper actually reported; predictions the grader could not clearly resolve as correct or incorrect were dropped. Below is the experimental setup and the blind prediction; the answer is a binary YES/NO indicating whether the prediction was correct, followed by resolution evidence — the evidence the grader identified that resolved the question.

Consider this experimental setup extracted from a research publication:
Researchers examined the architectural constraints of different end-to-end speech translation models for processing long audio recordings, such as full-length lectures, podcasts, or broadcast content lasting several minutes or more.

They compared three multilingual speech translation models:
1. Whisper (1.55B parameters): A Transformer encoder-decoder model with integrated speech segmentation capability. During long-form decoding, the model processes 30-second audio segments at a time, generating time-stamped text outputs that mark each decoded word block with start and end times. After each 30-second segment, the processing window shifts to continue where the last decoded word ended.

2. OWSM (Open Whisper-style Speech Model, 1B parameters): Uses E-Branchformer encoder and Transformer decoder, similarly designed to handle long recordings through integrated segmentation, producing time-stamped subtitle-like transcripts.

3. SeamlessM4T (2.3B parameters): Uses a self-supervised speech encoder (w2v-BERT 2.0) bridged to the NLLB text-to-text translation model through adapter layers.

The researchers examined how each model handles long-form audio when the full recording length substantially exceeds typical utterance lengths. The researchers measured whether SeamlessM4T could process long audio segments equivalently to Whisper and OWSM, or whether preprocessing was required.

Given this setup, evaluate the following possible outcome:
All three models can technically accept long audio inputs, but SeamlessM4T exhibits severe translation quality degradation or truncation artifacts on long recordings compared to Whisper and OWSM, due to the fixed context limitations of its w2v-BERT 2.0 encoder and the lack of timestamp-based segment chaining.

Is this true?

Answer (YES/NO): YES